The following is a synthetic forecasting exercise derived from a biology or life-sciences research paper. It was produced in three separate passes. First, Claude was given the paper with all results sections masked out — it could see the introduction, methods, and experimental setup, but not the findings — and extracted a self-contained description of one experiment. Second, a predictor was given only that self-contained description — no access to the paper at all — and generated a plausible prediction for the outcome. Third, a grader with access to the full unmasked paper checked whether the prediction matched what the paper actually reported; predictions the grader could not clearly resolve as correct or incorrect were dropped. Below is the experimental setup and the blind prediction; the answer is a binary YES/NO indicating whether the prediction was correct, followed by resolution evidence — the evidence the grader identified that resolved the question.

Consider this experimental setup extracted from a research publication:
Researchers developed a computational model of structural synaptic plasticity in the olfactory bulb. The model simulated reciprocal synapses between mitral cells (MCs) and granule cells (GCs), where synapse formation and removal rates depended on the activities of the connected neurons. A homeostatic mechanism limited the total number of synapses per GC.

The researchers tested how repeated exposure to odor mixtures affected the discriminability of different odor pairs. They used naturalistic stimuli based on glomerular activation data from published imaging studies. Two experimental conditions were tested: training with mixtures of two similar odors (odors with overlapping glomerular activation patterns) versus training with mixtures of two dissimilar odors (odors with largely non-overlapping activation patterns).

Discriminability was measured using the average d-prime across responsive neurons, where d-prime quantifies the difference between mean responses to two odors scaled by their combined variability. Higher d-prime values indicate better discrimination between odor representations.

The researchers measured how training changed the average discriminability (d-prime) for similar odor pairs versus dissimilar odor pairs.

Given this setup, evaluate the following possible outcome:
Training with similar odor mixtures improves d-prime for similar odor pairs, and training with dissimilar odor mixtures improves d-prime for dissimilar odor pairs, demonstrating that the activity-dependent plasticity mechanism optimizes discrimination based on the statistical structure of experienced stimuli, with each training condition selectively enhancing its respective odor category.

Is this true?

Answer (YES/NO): NO